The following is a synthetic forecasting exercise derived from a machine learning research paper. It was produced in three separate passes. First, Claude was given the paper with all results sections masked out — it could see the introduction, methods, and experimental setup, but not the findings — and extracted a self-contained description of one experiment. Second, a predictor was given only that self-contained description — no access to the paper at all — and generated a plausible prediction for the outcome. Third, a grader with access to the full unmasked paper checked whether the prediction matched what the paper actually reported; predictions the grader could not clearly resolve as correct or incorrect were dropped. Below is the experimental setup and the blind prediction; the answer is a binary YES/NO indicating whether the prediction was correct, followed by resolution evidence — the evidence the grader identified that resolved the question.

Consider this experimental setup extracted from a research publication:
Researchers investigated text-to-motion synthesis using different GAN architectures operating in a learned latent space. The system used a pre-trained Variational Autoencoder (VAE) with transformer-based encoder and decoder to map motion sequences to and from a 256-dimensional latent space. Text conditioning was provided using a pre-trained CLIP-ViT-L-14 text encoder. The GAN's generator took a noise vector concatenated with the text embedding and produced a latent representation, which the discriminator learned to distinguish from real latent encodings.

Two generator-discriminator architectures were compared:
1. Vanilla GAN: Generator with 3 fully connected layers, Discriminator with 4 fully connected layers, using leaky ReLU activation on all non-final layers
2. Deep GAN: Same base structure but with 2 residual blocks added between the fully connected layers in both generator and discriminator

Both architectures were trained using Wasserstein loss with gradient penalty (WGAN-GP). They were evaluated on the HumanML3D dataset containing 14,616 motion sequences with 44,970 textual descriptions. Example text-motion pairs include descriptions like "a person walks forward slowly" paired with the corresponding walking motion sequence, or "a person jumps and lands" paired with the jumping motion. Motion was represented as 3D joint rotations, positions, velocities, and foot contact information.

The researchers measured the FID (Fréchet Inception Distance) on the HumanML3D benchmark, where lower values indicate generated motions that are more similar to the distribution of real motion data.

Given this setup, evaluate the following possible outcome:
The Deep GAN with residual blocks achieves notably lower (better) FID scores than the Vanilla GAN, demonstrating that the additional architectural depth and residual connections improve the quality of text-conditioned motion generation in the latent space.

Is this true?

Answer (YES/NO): YES